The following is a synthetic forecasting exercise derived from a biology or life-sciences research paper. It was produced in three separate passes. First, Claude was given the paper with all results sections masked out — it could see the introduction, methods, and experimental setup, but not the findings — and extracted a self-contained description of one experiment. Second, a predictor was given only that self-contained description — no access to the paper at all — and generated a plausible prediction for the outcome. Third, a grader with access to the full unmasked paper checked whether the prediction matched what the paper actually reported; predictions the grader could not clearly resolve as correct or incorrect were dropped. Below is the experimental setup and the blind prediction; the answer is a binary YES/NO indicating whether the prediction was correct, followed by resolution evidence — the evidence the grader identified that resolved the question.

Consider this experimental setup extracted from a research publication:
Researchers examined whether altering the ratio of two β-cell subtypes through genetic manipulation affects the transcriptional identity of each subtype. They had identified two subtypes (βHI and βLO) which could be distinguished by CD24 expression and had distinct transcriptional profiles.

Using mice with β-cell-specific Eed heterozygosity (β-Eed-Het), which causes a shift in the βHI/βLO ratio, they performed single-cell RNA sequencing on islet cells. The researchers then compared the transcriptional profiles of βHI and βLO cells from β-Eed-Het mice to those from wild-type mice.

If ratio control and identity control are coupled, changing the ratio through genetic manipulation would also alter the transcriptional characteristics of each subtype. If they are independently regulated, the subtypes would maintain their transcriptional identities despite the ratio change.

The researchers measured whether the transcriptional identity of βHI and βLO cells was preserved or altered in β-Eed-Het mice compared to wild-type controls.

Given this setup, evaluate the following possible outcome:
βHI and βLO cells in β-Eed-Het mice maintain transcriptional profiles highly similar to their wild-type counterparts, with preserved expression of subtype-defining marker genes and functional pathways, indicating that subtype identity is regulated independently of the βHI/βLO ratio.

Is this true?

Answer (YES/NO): YES